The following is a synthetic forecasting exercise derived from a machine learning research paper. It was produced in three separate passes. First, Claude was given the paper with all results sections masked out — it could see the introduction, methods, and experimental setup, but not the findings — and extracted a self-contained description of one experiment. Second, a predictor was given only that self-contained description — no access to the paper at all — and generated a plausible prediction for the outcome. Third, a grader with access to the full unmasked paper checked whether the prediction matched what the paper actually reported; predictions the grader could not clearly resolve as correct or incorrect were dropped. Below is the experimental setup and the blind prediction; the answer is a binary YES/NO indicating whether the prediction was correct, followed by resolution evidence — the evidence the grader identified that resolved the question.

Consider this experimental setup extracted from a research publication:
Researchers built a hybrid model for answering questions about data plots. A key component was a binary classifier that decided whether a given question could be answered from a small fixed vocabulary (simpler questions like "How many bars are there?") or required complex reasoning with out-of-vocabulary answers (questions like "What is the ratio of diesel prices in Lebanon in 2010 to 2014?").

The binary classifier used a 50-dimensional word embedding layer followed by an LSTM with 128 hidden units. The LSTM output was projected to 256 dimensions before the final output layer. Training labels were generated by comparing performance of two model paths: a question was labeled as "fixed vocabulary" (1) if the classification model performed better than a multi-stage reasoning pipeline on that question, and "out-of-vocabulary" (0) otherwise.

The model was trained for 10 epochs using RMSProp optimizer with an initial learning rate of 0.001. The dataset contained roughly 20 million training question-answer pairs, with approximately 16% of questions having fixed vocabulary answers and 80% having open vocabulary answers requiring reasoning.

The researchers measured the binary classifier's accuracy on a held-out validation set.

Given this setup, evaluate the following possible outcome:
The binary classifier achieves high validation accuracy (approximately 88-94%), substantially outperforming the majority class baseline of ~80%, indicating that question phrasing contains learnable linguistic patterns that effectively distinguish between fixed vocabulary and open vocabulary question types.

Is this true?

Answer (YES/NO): NO